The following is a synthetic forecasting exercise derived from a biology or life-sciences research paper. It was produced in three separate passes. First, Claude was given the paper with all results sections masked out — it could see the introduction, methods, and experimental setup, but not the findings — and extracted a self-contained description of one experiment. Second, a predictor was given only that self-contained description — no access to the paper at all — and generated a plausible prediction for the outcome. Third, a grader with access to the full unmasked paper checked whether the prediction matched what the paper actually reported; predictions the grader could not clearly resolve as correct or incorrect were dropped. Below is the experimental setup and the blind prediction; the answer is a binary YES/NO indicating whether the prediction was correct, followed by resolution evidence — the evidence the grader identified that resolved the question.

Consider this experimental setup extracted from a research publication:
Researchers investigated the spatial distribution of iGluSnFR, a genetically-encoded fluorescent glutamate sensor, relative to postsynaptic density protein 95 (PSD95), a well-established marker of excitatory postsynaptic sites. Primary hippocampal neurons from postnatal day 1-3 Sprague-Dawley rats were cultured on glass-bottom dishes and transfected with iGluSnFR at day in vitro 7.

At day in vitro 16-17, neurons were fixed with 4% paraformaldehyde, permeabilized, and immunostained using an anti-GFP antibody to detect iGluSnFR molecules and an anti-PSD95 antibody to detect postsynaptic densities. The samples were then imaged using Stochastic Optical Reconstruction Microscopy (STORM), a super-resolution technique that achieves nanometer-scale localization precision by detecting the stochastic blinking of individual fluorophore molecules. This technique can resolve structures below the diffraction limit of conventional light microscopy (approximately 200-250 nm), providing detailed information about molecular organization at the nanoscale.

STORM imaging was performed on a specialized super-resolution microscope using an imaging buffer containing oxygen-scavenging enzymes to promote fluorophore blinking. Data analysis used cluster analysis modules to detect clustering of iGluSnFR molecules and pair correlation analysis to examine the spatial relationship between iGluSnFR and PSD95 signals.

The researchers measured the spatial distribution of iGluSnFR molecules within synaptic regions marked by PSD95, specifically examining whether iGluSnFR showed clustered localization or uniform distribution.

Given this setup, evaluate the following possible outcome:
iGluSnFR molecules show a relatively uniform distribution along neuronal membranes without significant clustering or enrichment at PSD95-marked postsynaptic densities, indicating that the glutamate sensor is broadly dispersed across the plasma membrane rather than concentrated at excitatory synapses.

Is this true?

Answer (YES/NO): NO